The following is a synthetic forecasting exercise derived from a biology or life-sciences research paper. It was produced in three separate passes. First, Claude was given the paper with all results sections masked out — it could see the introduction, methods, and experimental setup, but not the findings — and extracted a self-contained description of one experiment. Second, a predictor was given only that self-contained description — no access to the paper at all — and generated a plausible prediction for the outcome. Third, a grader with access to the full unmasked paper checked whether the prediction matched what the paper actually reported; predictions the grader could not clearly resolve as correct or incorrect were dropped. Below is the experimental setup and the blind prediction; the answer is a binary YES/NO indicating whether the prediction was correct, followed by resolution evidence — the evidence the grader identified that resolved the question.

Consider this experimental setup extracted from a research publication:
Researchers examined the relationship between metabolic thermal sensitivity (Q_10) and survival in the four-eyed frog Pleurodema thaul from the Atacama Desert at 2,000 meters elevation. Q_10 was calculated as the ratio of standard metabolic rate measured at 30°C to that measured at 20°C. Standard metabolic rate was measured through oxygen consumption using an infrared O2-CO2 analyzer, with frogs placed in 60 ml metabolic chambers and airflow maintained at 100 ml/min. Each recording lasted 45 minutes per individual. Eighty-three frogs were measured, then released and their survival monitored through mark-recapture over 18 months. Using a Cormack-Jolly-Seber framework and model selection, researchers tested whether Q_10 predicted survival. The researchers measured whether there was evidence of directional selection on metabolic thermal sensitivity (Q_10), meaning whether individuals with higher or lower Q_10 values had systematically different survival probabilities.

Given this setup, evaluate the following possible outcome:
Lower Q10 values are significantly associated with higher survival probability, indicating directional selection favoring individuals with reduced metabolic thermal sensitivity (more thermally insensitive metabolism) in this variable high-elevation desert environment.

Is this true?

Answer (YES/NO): NO